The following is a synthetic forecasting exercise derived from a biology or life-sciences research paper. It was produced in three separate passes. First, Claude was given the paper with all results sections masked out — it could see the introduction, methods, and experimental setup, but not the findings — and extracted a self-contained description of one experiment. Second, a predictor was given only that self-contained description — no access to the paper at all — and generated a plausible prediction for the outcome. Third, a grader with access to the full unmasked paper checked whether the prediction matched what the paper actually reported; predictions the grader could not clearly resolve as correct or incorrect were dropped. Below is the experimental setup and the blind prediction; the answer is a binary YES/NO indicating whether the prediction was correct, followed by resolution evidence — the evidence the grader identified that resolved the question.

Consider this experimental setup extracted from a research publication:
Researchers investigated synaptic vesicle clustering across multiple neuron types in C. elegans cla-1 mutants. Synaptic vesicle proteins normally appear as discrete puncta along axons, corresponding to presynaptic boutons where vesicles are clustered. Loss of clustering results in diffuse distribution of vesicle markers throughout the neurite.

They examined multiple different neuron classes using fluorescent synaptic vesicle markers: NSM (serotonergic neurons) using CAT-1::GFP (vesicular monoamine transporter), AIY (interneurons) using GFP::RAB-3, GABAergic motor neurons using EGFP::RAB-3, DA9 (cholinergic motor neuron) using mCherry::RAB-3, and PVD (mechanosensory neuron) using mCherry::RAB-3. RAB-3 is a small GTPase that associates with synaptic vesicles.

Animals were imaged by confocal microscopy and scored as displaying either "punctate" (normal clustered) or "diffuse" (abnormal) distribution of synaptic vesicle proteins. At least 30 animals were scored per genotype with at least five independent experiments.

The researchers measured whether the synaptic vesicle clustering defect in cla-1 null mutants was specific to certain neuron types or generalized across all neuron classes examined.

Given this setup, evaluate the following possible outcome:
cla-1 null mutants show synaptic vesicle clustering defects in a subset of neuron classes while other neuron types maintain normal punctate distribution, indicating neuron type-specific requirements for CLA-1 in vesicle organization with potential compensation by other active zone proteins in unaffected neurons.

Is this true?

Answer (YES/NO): YES